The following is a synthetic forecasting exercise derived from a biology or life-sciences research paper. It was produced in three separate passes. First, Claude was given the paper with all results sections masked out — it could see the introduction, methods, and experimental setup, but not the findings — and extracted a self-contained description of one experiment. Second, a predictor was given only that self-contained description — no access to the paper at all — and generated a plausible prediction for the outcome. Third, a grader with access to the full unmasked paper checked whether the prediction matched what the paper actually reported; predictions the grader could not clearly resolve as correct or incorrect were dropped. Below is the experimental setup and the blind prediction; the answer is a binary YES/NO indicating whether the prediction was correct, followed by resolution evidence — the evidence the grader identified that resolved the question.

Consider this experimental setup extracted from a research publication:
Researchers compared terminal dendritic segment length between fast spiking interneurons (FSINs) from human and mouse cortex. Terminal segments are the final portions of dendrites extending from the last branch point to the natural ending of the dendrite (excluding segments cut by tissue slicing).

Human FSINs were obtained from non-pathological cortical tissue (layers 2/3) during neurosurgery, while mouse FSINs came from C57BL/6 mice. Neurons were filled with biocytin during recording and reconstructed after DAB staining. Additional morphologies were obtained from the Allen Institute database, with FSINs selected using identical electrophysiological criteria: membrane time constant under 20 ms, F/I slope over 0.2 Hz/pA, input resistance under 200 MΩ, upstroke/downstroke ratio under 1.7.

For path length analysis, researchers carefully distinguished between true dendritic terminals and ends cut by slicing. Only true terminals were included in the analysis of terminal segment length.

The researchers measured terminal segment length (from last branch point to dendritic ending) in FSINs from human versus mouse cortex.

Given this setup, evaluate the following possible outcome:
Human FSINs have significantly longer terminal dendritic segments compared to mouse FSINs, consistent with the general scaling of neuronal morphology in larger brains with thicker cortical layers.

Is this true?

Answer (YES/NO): YES